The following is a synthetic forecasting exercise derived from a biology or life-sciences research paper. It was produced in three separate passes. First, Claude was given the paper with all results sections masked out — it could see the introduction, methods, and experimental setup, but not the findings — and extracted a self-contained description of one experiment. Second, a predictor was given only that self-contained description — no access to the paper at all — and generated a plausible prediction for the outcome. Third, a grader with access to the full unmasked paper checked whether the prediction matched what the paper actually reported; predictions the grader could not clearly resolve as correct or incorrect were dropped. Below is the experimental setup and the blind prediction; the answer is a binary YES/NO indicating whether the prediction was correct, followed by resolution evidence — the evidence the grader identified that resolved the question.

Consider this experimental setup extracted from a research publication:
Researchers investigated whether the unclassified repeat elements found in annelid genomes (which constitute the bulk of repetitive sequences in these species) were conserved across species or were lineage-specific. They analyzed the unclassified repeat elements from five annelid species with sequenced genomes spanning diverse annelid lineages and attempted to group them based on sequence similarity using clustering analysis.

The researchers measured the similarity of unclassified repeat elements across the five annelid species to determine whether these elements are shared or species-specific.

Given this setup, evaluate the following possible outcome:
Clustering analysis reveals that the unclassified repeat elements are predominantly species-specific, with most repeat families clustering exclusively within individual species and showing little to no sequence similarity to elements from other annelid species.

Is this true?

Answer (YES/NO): YES